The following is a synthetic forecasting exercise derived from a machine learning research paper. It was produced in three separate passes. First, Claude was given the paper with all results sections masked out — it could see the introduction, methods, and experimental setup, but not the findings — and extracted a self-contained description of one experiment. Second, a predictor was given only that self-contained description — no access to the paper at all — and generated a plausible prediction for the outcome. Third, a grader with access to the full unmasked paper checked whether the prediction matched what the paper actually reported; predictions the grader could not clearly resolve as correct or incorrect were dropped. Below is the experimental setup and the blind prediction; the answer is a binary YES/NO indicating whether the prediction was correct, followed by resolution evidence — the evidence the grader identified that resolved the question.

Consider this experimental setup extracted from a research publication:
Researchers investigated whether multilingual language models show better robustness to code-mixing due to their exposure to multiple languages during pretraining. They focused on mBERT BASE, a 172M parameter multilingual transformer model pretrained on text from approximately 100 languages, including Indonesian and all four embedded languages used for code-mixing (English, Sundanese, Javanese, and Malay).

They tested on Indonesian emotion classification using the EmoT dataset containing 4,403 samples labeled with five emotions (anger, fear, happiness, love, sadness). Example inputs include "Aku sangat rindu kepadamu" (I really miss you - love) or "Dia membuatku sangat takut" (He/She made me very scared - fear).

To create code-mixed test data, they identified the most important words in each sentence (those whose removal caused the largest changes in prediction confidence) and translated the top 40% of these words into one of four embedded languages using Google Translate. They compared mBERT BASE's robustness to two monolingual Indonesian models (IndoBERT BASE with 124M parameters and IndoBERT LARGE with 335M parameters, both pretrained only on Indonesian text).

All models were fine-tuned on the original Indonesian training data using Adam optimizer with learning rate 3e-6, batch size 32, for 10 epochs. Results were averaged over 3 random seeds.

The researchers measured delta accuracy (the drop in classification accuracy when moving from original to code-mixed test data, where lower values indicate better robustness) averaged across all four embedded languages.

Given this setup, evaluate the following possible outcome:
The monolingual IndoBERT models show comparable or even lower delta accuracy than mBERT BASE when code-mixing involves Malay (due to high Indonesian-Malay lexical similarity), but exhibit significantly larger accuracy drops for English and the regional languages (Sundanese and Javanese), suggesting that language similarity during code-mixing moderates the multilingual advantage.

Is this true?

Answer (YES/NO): NO